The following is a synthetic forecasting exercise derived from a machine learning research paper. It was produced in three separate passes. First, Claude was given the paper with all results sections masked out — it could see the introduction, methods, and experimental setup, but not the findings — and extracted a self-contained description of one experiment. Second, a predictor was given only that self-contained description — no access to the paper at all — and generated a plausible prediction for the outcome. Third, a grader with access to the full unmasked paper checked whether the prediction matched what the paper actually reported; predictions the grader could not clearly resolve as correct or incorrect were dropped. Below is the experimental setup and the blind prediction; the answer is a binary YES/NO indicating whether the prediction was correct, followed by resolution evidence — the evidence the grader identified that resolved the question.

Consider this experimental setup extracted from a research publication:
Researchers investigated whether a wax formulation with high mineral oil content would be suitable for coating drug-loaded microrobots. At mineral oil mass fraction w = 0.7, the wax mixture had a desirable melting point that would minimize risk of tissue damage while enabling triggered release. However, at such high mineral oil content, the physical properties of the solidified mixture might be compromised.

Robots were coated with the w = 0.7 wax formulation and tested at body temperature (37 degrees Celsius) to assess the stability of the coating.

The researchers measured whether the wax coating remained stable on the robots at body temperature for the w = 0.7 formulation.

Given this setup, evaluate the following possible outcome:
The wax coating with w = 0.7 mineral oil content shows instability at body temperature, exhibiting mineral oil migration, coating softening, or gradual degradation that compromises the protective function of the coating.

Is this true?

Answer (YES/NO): YES